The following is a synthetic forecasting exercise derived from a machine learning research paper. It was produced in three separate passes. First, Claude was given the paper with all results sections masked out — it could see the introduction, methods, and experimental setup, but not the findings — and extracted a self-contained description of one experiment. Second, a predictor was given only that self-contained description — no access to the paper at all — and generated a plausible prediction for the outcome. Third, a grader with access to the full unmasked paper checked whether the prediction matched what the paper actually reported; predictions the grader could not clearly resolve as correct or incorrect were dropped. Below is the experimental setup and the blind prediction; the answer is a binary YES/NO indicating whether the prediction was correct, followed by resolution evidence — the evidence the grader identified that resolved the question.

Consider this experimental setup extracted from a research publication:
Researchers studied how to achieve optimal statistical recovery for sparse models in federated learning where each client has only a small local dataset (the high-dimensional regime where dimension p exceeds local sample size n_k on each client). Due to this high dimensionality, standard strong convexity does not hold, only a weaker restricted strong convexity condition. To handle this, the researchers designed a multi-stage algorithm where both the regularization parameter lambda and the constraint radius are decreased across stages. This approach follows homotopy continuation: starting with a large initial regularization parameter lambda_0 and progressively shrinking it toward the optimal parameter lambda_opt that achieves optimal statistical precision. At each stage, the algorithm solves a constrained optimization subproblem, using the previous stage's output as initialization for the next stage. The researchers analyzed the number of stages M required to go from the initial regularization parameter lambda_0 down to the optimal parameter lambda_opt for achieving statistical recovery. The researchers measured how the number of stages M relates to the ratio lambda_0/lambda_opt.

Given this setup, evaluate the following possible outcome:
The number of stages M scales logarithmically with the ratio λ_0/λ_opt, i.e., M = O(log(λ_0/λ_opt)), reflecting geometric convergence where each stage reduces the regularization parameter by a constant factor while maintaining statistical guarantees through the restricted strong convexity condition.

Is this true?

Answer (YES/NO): YES